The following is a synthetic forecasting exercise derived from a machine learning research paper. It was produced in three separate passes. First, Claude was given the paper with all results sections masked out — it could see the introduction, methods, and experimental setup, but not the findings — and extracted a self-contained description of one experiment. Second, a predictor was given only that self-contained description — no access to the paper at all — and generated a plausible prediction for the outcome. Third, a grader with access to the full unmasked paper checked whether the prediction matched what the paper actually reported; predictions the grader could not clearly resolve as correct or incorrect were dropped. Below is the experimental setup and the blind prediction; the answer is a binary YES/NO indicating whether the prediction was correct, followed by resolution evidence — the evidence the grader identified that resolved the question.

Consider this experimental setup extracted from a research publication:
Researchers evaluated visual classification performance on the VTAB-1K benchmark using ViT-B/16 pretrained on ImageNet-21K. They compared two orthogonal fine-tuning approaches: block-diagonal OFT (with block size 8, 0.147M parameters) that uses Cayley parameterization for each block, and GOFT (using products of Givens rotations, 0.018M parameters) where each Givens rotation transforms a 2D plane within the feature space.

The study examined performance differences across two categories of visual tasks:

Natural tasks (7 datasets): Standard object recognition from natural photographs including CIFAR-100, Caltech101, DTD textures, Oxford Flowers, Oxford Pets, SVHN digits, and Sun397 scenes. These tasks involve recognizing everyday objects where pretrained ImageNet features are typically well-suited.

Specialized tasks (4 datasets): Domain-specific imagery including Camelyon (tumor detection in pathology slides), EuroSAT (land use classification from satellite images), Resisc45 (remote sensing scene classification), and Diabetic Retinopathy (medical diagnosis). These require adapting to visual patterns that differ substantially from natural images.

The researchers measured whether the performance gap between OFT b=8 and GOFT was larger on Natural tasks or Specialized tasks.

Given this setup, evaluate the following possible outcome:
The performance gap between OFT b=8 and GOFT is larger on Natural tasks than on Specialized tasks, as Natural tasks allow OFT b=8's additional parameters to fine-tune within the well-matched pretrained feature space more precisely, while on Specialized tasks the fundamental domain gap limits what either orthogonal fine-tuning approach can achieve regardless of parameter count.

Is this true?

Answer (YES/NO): YES